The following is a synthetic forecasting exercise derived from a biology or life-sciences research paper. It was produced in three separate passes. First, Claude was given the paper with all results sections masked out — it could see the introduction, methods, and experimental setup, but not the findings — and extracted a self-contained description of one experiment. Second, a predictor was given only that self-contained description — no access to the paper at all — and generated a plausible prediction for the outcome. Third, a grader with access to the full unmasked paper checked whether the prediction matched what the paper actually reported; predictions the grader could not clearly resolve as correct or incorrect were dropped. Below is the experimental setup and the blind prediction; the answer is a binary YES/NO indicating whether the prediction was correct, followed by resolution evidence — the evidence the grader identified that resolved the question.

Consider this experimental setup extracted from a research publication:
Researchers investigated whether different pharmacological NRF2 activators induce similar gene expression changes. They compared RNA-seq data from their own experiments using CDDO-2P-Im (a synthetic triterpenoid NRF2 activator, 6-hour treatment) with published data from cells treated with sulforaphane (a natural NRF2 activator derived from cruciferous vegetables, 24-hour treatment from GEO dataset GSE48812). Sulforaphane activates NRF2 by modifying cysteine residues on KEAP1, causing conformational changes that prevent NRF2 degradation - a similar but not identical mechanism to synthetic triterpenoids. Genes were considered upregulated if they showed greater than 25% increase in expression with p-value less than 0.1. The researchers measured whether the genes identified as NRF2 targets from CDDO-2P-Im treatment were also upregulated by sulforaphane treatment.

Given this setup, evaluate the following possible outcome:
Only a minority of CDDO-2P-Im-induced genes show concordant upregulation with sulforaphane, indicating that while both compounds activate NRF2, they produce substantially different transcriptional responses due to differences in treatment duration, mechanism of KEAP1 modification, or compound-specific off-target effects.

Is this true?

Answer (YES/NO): NO